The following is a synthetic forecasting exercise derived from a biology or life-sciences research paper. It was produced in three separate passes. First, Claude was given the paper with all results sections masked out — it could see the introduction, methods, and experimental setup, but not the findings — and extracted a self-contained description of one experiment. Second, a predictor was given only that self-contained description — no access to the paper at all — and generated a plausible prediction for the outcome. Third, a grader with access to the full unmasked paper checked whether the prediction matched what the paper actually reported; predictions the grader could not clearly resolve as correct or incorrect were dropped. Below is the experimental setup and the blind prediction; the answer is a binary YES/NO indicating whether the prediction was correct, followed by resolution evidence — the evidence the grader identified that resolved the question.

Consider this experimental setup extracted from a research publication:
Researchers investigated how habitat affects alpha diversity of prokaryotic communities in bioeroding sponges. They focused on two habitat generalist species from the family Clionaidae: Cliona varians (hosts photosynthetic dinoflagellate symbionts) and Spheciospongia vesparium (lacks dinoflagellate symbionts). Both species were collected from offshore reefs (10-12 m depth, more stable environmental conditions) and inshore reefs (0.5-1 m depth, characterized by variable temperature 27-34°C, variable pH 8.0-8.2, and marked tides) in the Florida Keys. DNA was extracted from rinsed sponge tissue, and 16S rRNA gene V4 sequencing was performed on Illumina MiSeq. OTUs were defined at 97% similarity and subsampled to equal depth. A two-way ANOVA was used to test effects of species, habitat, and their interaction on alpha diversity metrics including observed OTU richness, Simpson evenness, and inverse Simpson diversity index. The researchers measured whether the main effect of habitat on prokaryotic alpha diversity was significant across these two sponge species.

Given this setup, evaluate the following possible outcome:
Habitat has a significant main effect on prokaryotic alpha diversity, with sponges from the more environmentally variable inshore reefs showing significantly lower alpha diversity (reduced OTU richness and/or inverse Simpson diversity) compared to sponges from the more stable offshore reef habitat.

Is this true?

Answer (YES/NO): NO